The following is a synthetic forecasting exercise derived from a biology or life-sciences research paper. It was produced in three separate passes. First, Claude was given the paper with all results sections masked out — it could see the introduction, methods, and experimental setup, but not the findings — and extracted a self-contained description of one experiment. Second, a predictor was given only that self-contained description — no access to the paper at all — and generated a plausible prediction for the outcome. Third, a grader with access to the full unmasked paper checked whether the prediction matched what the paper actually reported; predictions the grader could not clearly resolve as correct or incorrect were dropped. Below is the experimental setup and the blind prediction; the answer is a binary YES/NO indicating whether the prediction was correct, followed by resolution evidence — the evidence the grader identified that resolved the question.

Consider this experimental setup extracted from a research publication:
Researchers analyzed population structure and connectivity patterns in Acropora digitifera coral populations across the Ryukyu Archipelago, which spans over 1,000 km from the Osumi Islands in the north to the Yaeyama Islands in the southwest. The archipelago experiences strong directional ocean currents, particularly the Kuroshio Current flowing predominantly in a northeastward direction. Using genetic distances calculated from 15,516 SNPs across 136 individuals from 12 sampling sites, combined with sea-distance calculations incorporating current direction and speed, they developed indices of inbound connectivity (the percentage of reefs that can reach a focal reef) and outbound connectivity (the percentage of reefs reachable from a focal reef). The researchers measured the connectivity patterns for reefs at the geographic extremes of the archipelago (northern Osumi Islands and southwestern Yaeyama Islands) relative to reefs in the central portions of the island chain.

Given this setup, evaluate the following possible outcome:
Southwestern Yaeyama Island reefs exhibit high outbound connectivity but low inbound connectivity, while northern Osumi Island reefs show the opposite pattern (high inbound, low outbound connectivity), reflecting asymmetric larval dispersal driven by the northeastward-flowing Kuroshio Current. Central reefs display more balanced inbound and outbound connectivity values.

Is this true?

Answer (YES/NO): NO